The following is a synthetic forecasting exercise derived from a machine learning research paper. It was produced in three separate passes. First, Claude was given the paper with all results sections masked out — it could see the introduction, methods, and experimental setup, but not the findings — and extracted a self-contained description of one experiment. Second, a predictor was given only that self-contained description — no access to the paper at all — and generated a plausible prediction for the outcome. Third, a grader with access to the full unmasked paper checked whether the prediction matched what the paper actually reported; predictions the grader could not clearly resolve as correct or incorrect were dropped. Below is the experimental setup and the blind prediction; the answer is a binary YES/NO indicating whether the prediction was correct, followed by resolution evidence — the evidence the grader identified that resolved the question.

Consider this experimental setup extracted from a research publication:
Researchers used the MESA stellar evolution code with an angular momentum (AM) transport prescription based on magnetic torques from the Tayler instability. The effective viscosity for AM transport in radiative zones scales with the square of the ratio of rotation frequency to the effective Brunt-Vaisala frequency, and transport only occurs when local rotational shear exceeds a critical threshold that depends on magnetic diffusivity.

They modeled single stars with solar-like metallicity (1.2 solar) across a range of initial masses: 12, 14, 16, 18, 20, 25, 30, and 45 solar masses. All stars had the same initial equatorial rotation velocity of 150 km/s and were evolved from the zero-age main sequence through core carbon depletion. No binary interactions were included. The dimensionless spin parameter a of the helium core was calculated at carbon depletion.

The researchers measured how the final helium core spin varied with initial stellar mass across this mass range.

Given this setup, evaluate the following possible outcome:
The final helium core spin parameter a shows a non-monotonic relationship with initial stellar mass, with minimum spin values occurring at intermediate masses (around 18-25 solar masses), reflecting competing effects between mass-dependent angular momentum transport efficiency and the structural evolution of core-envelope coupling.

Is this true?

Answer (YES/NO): NO